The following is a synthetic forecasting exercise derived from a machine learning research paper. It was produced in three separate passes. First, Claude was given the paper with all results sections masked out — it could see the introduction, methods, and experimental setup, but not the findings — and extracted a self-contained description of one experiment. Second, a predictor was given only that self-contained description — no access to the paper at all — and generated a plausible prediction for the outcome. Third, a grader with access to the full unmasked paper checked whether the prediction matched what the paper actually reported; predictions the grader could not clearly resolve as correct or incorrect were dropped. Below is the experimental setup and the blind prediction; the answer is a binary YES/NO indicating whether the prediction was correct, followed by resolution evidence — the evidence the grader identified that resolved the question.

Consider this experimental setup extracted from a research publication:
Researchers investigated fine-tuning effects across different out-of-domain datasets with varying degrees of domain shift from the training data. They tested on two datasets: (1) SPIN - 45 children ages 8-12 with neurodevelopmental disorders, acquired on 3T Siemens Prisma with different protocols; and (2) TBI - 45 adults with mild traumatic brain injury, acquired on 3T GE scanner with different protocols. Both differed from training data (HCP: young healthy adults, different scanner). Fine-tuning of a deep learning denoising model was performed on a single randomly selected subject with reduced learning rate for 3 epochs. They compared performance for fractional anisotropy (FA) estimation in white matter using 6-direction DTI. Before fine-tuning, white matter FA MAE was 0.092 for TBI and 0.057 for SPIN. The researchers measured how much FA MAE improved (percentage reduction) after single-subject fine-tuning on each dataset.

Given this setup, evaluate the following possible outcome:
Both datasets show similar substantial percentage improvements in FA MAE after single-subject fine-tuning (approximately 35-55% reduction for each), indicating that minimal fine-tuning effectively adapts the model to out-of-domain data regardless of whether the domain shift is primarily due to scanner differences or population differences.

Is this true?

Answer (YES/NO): NO